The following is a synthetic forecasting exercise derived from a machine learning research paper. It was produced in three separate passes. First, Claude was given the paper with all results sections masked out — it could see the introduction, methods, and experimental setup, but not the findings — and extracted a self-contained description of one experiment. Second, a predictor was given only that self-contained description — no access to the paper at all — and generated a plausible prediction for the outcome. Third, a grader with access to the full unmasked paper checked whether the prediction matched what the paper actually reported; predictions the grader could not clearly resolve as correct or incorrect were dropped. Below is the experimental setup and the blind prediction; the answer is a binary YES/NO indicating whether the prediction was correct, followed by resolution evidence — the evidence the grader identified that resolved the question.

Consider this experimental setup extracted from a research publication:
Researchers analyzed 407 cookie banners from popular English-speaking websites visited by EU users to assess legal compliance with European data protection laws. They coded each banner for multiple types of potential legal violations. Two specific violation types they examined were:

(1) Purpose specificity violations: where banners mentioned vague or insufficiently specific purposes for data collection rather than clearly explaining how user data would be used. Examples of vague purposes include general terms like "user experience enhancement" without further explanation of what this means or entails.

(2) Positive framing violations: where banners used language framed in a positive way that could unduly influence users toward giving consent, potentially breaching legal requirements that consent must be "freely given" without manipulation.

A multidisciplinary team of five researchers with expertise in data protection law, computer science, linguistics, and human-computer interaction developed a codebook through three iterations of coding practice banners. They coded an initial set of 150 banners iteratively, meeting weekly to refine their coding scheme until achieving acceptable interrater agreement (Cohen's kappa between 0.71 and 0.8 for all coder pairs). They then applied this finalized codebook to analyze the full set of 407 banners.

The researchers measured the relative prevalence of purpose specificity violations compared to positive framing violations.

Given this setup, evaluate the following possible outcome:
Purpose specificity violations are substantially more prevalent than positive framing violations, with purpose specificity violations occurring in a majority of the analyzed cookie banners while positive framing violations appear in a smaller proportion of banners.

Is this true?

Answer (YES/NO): YES